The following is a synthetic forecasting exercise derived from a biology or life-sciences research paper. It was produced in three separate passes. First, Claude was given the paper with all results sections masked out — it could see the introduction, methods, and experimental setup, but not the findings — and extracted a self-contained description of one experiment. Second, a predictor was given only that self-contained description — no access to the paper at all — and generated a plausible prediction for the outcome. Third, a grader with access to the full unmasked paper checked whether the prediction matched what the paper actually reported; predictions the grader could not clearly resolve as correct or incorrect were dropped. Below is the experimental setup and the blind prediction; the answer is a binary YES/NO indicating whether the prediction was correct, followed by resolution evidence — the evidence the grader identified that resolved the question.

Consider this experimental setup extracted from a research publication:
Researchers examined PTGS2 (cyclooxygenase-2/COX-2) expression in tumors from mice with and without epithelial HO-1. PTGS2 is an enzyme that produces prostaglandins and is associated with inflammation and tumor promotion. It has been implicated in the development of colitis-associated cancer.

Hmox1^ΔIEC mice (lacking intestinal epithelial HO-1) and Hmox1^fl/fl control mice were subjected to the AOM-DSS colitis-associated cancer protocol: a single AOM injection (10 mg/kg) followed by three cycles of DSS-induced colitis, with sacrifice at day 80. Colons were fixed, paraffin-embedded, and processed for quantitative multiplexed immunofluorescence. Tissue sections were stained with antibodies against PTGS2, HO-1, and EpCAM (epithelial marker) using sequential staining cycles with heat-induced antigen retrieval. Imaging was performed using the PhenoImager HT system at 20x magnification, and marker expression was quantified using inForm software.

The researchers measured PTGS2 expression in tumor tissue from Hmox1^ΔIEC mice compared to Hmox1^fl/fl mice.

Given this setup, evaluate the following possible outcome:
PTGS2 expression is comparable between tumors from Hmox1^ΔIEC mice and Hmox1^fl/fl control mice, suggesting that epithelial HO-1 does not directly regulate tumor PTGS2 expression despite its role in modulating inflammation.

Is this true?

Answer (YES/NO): NO